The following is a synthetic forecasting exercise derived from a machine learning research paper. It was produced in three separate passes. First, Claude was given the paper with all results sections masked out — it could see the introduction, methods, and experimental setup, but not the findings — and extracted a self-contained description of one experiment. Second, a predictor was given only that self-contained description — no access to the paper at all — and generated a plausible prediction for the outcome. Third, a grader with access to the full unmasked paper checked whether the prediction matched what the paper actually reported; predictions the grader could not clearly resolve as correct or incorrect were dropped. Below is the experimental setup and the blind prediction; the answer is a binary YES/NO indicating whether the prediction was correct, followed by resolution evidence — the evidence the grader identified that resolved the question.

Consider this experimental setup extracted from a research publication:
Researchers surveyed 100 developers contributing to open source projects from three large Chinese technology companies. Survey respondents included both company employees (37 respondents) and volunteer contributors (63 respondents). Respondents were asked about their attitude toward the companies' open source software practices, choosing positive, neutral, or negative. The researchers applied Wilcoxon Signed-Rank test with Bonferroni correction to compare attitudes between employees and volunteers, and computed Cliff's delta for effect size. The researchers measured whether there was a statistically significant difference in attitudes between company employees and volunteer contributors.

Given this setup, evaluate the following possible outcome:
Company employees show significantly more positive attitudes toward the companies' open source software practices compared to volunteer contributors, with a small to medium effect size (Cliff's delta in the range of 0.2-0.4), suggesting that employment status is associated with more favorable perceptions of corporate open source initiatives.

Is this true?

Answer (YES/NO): NO